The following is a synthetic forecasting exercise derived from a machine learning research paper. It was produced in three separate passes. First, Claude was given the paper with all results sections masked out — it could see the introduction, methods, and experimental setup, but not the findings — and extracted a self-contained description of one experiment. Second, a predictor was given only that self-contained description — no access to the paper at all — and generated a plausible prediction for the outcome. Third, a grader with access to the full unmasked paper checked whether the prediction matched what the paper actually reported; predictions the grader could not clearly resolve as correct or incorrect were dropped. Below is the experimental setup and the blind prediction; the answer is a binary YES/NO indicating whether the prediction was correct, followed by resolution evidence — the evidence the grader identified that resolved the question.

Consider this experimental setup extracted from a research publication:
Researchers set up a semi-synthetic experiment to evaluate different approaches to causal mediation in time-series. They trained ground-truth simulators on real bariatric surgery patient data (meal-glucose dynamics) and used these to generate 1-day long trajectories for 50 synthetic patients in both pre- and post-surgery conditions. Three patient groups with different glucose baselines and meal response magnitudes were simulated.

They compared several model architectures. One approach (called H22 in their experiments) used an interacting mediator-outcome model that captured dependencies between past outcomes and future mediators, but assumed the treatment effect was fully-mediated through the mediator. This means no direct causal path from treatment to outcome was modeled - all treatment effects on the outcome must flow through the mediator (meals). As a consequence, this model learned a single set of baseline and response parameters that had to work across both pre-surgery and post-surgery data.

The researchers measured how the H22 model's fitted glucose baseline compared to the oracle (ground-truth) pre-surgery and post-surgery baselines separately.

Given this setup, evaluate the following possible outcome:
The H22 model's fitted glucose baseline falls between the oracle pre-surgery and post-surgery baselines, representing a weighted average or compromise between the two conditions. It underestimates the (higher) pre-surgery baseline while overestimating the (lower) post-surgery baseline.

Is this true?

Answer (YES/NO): YES